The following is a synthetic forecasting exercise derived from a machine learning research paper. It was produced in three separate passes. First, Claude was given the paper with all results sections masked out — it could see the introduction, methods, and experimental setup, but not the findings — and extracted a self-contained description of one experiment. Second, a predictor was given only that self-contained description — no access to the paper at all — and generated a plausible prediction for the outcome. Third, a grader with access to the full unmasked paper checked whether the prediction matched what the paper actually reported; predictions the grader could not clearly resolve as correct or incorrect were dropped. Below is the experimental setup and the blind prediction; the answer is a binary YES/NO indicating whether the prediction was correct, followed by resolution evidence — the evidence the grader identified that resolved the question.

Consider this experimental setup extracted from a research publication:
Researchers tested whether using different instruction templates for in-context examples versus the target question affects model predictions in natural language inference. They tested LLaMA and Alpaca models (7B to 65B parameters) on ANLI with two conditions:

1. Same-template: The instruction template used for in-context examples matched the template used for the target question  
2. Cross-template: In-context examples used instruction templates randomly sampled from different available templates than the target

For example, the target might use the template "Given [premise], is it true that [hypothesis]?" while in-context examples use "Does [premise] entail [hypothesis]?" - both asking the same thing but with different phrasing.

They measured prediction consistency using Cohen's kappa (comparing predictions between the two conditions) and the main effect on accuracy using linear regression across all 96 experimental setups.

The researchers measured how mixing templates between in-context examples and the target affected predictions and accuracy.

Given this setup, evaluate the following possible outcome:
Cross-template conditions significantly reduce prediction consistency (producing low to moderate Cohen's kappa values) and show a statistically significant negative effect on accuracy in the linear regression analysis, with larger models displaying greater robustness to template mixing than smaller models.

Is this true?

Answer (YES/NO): NO